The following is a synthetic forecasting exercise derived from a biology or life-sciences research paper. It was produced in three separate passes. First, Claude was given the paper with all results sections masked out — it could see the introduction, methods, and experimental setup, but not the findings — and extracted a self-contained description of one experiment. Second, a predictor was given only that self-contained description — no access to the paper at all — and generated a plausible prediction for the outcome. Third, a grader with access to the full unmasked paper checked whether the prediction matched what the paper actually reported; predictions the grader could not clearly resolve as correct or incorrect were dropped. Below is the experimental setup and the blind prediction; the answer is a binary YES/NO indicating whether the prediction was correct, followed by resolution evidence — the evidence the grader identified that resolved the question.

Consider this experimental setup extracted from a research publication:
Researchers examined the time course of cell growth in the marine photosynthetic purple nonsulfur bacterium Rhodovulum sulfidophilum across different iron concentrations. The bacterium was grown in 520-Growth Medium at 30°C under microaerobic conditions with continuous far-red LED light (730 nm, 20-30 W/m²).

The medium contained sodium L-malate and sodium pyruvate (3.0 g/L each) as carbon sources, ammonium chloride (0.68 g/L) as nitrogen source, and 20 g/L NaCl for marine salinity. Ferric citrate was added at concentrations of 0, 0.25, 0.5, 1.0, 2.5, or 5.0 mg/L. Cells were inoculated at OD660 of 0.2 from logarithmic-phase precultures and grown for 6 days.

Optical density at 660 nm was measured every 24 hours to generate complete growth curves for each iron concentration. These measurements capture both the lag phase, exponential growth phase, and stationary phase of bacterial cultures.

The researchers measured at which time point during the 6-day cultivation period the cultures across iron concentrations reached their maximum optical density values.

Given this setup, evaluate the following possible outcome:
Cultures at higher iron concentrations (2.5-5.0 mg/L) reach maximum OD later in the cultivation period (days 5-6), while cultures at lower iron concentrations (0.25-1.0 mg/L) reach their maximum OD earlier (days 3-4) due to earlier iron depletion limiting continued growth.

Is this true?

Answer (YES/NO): NO